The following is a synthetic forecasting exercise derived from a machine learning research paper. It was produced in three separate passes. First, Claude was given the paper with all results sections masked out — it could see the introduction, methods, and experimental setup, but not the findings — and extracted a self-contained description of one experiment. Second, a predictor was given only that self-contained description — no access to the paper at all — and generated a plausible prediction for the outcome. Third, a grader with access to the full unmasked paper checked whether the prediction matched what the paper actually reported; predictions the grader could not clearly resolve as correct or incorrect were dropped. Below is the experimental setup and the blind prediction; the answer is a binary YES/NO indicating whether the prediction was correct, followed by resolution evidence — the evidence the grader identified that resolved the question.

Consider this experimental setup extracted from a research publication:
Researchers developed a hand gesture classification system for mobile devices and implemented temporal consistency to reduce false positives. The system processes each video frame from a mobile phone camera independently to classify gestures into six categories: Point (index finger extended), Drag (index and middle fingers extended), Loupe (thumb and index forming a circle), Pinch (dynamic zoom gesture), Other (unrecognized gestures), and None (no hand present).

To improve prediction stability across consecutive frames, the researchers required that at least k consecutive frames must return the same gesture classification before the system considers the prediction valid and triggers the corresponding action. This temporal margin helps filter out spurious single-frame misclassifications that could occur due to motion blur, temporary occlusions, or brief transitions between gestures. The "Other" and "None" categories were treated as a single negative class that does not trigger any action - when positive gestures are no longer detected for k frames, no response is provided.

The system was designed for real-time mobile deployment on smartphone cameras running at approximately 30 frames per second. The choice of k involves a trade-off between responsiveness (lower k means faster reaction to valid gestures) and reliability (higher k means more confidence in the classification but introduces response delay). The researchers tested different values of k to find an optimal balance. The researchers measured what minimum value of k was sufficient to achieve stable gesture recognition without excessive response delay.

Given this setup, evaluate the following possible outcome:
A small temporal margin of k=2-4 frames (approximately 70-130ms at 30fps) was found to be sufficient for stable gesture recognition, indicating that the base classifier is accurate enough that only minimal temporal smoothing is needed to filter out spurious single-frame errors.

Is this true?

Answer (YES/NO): NO